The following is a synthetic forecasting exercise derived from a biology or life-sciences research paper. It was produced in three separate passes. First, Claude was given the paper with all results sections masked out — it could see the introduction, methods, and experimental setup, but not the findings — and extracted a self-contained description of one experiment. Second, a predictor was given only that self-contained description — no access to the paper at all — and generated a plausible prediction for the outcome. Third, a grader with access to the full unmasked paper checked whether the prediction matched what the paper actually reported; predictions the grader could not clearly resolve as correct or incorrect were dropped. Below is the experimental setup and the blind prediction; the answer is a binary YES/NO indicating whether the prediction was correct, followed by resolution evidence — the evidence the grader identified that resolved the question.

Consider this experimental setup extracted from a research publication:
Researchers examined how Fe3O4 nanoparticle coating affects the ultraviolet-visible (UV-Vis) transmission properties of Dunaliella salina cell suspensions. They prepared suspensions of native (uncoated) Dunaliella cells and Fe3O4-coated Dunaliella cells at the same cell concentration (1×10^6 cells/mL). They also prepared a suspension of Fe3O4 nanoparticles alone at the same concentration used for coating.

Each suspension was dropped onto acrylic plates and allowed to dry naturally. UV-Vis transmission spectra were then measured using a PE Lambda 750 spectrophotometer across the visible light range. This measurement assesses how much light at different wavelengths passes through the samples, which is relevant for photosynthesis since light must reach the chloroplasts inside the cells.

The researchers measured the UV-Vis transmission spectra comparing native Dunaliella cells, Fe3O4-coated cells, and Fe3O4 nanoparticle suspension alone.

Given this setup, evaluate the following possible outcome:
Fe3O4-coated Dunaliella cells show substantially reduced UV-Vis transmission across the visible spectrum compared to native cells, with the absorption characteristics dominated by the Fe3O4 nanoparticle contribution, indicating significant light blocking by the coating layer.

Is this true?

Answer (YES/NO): NO